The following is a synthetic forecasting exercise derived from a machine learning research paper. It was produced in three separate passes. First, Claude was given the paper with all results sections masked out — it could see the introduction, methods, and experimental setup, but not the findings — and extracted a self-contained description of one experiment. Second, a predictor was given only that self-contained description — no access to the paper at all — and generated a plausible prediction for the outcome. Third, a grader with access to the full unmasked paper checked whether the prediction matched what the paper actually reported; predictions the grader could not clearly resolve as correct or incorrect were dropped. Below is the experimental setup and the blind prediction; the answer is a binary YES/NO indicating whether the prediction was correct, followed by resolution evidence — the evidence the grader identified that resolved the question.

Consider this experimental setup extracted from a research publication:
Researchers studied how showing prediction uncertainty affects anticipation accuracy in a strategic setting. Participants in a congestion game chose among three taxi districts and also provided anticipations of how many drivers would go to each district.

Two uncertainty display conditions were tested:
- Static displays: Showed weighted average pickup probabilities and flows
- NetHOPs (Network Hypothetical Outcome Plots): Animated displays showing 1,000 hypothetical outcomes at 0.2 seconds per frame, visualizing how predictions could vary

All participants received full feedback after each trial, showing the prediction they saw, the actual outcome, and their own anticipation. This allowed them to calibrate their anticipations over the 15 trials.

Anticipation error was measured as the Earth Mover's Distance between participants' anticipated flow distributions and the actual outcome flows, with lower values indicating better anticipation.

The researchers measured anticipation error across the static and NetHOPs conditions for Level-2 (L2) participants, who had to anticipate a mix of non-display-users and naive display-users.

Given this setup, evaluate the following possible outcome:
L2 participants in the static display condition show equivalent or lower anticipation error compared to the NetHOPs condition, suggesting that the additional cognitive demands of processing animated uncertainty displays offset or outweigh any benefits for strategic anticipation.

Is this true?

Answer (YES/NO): YES